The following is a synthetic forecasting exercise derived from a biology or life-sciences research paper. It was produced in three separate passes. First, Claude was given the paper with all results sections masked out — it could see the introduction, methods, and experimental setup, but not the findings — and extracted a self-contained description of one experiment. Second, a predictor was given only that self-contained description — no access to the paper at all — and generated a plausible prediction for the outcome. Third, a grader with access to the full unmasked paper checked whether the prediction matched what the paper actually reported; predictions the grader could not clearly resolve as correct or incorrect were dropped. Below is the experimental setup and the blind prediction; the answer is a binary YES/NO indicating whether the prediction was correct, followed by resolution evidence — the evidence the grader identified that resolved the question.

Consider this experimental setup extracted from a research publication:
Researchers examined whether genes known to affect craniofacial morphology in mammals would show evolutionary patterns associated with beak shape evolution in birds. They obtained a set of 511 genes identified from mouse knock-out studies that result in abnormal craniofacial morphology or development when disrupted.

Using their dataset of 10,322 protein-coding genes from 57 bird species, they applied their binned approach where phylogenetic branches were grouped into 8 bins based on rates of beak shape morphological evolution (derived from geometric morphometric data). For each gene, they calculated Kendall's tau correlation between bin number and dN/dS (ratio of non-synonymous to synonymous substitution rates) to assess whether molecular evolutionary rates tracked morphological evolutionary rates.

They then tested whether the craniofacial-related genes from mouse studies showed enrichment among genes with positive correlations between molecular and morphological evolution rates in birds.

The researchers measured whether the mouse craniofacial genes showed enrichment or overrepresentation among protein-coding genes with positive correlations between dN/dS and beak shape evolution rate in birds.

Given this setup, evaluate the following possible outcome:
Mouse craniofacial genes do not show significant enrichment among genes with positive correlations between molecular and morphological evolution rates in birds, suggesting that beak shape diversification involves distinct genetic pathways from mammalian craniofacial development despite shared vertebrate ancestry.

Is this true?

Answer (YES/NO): YES